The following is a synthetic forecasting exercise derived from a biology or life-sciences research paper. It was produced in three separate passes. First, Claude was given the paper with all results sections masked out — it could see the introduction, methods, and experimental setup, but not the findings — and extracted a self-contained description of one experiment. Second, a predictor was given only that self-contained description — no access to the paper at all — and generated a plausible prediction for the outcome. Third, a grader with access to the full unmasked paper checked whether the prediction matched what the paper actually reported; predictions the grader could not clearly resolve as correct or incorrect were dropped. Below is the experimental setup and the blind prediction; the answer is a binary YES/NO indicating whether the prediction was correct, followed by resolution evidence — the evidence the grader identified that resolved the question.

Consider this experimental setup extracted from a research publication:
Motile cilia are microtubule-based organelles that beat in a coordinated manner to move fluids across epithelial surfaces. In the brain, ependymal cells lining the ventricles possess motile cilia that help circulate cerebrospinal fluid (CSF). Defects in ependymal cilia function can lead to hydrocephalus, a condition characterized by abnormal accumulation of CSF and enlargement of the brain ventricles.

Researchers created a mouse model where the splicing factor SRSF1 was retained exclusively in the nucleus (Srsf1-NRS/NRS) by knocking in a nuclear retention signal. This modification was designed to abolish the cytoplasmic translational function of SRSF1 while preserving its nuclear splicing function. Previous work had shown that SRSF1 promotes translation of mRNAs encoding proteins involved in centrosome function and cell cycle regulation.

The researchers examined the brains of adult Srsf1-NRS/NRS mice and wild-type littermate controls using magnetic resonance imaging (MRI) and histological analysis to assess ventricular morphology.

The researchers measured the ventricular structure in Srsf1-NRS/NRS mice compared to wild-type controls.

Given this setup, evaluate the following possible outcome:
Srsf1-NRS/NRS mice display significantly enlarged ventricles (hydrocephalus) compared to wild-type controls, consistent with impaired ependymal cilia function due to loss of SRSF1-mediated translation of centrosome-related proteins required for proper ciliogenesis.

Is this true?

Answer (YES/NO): NO